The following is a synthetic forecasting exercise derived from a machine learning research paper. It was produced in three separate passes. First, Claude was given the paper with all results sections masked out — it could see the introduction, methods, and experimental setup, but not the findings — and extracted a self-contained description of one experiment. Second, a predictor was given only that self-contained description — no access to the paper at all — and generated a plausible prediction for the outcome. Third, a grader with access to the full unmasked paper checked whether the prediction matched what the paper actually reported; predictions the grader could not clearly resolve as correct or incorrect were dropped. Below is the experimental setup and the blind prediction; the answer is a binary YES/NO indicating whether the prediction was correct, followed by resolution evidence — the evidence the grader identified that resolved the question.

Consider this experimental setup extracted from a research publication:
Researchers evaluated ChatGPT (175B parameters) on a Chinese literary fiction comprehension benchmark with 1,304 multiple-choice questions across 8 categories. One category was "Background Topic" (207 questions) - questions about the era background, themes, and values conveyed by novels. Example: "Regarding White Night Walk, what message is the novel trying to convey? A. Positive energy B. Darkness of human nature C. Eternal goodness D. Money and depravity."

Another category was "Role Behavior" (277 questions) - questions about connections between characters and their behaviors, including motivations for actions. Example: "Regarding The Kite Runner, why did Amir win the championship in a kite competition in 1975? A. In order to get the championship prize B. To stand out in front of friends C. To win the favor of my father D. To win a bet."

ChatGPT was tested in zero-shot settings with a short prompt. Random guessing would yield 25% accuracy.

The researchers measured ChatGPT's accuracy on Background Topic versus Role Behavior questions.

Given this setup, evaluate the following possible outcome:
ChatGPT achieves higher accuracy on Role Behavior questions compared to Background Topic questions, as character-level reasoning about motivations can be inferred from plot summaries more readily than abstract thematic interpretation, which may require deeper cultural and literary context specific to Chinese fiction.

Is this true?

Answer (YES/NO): NO